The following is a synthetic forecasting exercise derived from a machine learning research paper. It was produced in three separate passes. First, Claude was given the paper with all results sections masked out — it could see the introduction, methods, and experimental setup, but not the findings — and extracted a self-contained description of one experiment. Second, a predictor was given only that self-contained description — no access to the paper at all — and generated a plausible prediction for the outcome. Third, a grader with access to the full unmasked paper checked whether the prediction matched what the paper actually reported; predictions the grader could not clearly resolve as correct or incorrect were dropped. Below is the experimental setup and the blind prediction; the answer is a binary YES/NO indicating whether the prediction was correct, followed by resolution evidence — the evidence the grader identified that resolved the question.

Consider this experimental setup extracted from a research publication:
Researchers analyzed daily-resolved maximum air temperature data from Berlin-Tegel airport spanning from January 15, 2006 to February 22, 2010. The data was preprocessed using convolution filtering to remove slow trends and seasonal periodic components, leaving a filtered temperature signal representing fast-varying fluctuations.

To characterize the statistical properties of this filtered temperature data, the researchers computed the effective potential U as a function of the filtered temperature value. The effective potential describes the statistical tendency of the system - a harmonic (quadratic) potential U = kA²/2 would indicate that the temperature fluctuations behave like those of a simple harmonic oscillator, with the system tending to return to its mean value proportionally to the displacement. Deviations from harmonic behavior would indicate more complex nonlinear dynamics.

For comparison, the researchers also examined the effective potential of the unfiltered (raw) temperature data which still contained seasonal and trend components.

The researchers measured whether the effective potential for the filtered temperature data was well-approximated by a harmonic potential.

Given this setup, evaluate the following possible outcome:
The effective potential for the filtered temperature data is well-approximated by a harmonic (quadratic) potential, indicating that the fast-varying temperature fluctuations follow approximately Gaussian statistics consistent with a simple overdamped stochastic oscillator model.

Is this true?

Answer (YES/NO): YES